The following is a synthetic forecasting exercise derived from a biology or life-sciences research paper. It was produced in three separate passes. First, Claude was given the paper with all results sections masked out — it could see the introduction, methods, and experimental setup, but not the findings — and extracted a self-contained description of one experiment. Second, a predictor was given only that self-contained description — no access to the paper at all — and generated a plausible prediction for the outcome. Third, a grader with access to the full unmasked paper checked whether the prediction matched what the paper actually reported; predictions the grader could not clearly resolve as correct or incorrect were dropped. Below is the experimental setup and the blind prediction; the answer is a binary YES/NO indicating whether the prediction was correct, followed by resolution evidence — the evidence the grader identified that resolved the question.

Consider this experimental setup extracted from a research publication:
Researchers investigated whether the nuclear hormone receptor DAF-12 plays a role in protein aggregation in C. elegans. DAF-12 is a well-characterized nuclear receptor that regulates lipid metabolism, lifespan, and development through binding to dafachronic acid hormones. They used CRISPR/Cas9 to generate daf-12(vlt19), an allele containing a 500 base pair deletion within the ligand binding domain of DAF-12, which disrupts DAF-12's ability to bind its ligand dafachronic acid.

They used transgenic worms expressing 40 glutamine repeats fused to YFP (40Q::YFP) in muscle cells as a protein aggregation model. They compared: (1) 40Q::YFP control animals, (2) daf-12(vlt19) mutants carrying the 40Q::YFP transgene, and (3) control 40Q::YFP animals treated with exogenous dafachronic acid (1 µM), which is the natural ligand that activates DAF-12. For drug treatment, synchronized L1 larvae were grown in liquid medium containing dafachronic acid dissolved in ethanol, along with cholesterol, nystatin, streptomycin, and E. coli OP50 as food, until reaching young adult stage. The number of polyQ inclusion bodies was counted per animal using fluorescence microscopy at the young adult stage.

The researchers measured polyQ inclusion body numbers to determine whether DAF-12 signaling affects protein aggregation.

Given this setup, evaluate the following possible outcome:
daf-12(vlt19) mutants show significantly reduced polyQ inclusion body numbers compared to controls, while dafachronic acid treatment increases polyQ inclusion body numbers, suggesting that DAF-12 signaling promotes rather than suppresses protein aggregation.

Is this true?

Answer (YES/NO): NO